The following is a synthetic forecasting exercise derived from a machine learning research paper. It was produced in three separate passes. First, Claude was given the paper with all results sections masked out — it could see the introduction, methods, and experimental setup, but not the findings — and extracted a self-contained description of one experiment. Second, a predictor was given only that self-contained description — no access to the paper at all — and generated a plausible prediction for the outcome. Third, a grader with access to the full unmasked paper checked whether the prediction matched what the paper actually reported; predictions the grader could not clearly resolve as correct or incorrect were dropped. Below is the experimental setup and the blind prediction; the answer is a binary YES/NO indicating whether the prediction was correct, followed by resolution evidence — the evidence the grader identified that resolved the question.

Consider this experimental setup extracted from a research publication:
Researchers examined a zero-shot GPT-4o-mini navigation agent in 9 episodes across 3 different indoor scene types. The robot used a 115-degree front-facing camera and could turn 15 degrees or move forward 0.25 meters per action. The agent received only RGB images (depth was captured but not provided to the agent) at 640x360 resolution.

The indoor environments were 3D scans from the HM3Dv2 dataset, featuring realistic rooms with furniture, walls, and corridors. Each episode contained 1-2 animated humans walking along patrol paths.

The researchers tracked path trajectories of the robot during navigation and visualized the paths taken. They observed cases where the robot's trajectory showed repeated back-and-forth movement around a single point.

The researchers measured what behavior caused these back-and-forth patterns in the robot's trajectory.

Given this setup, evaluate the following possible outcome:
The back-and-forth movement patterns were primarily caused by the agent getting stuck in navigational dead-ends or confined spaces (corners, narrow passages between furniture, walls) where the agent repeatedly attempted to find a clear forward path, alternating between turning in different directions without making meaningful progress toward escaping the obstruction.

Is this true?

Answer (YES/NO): YES